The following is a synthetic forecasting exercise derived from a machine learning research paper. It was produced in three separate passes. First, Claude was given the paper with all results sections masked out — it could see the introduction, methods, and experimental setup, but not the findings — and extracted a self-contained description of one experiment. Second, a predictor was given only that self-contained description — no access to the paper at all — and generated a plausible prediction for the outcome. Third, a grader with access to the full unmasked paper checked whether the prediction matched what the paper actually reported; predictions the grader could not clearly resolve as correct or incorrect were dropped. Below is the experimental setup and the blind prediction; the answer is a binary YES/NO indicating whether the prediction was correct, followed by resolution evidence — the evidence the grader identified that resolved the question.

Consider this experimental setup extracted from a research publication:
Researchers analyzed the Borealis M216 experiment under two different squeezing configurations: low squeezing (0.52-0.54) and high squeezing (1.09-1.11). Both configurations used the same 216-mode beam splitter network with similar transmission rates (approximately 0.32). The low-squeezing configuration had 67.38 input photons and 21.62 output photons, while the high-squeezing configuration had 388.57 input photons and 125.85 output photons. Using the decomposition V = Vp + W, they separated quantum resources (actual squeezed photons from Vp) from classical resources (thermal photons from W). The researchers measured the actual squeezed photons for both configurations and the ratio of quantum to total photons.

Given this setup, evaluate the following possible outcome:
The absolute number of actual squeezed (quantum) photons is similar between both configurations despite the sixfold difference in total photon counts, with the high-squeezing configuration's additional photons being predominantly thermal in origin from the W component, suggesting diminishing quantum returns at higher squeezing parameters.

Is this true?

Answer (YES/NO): NO